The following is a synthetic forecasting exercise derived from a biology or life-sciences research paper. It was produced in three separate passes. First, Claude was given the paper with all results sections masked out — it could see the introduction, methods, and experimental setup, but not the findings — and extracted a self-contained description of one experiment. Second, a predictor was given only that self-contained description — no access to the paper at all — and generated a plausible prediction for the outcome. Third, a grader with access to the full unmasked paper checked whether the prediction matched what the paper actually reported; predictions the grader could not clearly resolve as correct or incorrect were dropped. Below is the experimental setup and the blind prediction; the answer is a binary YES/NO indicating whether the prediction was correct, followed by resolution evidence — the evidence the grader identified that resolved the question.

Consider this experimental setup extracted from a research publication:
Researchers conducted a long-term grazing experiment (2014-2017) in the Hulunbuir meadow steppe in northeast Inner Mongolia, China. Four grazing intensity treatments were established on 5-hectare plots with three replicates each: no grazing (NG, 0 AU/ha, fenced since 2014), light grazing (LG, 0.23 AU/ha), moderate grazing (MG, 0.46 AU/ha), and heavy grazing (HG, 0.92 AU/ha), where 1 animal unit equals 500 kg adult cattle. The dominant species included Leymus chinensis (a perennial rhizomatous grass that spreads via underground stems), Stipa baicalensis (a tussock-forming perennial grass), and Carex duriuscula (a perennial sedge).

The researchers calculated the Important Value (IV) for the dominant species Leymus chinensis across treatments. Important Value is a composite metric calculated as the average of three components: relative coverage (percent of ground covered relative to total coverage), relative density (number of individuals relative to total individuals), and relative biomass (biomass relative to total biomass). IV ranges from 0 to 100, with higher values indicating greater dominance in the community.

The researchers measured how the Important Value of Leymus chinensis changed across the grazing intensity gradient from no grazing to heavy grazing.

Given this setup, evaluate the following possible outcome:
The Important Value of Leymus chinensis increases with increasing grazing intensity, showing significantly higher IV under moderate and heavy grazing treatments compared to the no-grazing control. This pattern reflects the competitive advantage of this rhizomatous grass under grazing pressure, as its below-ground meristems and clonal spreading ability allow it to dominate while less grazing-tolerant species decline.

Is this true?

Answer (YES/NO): NO